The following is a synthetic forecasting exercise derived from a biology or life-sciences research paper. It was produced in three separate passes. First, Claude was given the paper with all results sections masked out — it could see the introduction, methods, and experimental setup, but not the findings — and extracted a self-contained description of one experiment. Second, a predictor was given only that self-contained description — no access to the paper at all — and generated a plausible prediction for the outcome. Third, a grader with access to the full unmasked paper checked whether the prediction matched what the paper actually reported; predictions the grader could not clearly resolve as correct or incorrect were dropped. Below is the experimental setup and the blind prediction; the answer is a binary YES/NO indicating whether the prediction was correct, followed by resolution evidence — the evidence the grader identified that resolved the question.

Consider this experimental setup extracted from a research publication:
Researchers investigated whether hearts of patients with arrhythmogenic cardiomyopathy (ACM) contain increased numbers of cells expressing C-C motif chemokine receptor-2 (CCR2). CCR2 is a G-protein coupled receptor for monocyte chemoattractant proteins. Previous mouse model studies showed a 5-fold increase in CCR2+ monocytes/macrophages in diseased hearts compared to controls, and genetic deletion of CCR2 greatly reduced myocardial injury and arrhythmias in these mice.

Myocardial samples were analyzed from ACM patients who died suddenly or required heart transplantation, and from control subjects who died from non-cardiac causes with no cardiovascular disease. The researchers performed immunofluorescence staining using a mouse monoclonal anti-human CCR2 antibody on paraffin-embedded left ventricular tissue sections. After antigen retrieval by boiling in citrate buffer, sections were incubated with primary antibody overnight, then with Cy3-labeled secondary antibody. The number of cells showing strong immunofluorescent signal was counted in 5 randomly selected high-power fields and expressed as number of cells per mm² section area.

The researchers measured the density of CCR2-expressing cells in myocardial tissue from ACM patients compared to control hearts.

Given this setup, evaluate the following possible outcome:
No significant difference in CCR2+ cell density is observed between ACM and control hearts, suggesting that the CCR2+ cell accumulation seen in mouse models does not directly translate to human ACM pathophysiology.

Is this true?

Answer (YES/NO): NO